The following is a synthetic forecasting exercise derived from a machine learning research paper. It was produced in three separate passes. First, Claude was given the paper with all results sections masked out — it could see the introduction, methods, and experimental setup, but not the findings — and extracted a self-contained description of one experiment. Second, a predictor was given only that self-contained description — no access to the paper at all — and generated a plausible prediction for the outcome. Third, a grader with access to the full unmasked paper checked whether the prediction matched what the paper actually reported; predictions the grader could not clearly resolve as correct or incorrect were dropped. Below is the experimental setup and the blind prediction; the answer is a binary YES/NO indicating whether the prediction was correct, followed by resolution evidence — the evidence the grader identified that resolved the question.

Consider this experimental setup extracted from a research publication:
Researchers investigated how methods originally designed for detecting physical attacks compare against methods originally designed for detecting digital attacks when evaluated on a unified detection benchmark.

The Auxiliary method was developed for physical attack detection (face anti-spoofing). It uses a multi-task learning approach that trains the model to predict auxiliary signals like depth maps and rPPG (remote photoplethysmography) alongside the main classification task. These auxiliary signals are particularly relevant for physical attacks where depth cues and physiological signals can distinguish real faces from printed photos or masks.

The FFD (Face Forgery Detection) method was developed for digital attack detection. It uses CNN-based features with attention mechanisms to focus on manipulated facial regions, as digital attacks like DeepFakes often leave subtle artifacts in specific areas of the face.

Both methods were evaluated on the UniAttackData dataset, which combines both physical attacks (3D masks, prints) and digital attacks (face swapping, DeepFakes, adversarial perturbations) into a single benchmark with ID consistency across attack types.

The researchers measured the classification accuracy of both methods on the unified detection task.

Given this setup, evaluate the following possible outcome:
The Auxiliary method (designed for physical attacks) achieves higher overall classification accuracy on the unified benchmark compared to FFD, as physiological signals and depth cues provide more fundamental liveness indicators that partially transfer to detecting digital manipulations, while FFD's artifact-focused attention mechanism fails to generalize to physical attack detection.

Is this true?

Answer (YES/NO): YES